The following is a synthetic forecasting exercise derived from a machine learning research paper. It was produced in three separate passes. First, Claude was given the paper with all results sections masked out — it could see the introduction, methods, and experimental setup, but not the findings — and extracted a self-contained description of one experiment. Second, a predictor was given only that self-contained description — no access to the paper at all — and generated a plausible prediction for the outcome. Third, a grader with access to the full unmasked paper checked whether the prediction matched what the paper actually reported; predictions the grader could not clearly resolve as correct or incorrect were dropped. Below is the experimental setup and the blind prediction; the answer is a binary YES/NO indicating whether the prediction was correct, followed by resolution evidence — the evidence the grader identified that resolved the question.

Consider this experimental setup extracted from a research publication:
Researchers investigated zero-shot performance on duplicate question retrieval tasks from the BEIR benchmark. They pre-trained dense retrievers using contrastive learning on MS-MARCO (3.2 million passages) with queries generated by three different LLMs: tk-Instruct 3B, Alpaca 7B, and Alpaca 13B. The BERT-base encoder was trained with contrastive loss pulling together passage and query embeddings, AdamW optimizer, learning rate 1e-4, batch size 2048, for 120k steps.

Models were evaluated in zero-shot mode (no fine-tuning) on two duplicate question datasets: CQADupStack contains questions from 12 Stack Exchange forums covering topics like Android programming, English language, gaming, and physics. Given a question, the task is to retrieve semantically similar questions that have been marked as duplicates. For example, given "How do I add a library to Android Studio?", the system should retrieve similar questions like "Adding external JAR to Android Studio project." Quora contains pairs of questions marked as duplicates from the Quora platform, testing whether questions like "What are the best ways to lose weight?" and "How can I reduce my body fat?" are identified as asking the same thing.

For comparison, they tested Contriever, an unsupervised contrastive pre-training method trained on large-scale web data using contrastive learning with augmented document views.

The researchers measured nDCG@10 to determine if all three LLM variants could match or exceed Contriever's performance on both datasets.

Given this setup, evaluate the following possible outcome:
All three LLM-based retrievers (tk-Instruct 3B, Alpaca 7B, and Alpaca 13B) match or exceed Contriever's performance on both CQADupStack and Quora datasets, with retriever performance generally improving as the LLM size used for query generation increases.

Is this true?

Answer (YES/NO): NO